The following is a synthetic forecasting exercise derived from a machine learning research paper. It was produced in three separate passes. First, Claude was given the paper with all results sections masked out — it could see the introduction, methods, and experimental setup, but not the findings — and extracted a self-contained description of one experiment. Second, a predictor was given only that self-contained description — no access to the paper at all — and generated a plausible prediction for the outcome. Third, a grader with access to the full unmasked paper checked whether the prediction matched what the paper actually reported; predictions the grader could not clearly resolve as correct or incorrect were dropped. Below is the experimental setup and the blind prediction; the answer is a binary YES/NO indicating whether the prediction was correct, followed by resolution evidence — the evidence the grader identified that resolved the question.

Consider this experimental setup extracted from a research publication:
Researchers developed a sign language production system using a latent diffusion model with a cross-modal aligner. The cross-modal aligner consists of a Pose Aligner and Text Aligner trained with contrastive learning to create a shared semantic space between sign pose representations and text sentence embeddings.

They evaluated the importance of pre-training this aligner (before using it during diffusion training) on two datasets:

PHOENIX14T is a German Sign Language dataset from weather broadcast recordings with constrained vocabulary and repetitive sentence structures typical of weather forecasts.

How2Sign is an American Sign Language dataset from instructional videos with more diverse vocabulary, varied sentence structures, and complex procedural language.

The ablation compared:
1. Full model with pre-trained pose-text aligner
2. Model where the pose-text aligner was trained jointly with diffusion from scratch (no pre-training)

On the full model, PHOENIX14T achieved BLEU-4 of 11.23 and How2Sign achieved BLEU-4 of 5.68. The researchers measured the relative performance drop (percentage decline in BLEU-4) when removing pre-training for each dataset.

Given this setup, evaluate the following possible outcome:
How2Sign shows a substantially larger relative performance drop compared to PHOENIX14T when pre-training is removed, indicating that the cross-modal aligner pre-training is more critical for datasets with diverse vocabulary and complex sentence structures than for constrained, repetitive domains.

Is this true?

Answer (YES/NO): YES